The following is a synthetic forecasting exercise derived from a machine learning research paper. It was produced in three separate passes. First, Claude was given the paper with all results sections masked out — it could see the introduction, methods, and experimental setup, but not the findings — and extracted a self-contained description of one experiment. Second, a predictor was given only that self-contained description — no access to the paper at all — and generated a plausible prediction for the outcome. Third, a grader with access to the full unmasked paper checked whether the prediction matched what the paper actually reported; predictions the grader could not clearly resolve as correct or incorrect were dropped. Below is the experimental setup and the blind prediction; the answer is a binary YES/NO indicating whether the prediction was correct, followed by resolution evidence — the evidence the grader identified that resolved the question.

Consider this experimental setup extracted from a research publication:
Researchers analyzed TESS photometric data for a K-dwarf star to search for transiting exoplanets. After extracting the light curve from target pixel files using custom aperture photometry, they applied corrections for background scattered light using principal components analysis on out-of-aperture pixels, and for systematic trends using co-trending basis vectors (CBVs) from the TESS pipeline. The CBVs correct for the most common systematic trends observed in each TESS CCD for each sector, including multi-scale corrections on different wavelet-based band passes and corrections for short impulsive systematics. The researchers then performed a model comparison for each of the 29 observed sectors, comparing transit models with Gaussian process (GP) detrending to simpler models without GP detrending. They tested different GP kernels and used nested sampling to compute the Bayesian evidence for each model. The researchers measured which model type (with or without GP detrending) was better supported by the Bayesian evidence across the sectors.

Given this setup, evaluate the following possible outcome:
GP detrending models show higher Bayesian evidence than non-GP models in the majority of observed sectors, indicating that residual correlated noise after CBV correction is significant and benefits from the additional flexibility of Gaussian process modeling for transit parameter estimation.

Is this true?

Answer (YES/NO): NO